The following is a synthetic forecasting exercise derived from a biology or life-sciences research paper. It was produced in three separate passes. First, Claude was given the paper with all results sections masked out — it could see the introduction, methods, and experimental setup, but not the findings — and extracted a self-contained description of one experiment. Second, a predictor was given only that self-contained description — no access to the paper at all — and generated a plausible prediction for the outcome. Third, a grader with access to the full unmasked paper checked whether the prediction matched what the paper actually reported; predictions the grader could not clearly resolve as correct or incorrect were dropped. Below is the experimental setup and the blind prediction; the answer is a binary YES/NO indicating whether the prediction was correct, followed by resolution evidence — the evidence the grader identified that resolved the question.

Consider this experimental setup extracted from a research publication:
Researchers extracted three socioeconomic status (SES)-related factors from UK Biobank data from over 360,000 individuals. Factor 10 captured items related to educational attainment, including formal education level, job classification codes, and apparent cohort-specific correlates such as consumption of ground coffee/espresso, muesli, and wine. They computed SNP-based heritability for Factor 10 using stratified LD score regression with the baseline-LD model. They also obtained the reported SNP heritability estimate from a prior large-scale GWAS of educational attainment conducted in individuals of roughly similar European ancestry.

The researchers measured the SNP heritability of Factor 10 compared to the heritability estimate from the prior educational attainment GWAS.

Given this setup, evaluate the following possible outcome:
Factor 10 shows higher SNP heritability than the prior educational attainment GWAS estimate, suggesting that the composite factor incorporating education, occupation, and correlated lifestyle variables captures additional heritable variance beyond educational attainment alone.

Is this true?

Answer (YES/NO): YES